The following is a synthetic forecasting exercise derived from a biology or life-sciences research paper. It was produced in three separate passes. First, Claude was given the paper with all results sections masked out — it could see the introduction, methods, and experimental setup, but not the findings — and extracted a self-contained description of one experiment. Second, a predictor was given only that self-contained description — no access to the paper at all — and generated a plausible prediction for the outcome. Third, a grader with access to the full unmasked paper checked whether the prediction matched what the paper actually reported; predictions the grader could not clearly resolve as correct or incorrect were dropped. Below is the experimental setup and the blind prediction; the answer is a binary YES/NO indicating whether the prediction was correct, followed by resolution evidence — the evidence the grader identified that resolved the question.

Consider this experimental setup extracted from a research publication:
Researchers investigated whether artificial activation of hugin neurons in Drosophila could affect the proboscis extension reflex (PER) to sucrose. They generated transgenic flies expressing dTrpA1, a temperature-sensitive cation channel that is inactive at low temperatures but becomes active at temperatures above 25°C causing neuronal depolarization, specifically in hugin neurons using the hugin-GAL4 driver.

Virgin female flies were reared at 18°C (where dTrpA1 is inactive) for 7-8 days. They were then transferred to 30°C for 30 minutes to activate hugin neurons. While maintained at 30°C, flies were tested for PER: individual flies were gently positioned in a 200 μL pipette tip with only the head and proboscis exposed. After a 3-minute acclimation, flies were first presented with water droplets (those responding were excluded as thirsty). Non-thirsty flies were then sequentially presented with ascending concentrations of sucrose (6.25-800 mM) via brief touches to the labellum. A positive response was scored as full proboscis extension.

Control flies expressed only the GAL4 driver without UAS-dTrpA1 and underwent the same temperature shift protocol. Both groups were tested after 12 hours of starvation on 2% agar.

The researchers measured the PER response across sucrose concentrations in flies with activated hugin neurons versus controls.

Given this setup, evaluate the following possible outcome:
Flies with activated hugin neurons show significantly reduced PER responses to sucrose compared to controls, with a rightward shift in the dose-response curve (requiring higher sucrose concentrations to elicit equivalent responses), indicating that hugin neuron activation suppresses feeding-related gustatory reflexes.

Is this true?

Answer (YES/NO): YES